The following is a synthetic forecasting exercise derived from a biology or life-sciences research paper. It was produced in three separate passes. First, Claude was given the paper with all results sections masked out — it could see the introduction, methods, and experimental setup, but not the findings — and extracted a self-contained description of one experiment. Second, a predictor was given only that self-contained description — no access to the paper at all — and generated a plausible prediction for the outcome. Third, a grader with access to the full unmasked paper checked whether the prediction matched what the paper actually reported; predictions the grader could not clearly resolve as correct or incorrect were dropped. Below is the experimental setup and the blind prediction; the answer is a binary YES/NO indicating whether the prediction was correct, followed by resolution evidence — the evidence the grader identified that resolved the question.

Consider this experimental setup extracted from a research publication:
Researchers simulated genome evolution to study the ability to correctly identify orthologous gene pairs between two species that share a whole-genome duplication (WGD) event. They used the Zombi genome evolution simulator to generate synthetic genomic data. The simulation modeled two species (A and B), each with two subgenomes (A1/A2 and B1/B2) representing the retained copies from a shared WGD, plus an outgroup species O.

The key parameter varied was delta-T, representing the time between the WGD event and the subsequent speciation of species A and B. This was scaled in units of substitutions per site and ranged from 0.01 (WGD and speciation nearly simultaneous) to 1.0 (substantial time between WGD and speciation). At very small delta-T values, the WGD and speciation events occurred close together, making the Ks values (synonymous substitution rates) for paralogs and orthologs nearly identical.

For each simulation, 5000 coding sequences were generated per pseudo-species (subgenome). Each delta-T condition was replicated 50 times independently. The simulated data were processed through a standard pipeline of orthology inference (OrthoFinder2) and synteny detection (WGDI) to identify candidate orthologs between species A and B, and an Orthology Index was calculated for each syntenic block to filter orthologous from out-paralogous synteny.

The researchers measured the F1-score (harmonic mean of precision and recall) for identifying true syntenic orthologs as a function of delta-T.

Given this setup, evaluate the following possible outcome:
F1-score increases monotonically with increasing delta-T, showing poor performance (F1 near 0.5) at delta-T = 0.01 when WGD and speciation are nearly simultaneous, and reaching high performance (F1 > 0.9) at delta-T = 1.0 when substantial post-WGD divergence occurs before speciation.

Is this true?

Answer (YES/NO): NO